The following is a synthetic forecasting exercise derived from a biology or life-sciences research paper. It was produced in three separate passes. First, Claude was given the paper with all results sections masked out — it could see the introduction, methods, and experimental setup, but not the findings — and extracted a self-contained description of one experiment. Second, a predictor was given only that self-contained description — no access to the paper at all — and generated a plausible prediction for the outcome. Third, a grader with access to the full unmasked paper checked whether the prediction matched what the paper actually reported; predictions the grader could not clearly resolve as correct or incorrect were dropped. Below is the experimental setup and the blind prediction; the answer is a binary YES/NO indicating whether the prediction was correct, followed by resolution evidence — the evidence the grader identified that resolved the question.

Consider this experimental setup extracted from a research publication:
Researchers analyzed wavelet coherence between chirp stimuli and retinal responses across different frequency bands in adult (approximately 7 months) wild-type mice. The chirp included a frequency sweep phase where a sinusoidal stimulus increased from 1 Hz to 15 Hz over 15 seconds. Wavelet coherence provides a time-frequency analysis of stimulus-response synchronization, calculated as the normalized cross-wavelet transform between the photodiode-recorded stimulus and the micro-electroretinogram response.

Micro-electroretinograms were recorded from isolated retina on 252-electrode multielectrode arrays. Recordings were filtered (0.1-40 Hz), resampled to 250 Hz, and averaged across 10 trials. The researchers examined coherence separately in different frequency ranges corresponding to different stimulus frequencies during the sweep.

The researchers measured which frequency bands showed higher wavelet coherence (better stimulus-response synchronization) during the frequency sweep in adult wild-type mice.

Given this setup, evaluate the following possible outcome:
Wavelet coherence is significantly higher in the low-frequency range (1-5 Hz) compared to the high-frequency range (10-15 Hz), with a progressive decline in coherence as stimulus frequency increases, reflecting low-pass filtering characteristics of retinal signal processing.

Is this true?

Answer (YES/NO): NO